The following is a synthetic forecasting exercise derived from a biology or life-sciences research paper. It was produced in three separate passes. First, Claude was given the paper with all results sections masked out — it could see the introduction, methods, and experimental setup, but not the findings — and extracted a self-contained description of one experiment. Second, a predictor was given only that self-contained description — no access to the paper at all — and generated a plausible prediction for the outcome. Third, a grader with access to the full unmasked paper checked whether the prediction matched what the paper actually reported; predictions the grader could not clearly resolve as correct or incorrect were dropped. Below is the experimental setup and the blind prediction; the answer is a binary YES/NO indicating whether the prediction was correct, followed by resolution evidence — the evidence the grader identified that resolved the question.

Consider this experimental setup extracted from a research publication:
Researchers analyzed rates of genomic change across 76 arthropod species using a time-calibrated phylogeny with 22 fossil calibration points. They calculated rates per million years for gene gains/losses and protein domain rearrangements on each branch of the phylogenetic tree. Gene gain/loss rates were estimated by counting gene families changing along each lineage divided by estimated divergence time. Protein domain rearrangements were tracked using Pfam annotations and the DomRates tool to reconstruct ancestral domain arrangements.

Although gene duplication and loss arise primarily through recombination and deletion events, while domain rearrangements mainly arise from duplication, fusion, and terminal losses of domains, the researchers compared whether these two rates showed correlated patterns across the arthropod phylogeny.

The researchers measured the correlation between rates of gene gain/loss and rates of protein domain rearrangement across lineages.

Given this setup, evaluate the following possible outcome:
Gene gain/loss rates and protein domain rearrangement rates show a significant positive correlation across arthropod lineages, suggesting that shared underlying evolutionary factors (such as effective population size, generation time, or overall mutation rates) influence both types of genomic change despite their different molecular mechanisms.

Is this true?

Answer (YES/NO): YES